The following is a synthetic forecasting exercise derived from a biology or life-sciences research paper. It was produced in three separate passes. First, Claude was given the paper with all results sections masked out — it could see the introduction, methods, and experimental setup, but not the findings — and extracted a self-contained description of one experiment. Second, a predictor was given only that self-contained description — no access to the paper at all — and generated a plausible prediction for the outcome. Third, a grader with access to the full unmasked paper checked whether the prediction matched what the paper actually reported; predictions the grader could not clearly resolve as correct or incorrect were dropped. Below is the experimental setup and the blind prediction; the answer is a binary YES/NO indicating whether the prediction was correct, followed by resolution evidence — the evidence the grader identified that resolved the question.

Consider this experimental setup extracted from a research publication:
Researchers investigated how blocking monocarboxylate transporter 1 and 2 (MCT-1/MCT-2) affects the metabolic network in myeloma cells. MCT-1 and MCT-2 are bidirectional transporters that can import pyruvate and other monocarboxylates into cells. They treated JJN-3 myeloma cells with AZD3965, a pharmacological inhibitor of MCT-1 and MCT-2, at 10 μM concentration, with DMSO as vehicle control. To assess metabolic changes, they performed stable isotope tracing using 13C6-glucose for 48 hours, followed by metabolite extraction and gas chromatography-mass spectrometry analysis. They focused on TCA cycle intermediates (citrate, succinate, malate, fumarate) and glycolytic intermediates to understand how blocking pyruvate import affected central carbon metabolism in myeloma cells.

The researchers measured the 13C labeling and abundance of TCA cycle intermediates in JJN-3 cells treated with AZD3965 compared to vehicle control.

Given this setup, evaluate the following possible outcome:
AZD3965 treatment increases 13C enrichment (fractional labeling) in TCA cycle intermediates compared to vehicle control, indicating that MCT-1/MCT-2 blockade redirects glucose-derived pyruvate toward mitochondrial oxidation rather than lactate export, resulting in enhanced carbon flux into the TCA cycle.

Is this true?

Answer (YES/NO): NO